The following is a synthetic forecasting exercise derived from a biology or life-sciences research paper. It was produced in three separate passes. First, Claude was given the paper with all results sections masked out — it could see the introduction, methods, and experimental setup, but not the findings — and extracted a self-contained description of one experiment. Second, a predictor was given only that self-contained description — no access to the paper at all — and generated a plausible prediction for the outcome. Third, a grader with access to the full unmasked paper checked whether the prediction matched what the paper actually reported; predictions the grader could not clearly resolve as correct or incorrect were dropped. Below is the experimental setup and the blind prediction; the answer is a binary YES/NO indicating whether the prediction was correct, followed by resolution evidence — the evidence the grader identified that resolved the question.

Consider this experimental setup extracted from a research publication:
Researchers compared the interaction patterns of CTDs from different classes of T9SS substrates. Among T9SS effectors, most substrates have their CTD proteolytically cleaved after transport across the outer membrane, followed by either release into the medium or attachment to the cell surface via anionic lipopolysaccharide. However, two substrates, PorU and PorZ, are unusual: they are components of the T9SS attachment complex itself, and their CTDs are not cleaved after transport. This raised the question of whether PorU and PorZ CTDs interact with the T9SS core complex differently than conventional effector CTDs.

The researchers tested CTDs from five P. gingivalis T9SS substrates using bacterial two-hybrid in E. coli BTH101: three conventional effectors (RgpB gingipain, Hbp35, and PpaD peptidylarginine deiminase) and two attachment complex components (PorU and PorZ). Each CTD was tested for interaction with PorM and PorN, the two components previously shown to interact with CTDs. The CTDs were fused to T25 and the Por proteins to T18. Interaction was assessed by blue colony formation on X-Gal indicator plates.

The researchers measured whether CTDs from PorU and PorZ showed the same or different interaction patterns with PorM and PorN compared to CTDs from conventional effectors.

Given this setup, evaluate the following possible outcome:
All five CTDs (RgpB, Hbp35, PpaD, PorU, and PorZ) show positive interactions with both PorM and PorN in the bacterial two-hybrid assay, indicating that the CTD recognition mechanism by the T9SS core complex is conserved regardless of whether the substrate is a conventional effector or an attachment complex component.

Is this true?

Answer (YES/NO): YES